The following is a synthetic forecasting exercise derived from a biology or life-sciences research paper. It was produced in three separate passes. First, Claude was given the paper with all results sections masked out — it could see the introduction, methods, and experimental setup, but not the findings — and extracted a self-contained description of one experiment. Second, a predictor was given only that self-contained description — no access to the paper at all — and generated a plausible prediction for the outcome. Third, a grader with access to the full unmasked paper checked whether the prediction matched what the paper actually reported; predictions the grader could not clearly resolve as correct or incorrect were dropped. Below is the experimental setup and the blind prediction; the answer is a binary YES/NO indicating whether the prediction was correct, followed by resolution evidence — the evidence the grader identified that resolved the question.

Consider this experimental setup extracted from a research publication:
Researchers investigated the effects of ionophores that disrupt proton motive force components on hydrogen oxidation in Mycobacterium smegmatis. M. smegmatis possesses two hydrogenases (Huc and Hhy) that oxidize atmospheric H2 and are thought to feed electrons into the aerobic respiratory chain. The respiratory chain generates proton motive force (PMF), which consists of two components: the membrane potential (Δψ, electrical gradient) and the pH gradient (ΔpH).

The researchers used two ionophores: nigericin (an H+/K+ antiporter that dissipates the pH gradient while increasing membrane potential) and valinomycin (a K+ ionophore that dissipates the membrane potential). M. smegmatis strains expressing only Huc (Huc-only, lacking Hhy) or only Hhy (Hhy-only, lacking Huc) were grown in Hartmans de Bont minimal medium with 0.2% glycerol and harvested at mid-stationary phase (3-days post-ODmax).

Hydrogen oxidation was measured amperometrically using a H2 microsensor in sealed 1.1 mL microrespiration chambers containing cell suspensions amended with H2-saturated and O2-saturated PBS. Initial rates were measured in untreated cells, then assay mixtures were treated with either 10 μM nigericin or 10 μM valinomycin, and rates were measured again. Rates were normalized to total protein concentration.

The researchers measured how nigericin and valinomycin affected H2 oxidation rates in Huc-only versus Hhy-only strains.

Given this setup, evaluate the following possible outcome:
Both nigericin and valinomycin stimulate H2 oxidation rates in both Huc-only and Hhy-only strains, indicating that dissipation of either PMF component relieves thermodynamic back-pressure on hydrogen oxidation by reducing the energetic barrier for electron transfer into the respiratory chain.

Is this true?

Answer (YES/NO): NO